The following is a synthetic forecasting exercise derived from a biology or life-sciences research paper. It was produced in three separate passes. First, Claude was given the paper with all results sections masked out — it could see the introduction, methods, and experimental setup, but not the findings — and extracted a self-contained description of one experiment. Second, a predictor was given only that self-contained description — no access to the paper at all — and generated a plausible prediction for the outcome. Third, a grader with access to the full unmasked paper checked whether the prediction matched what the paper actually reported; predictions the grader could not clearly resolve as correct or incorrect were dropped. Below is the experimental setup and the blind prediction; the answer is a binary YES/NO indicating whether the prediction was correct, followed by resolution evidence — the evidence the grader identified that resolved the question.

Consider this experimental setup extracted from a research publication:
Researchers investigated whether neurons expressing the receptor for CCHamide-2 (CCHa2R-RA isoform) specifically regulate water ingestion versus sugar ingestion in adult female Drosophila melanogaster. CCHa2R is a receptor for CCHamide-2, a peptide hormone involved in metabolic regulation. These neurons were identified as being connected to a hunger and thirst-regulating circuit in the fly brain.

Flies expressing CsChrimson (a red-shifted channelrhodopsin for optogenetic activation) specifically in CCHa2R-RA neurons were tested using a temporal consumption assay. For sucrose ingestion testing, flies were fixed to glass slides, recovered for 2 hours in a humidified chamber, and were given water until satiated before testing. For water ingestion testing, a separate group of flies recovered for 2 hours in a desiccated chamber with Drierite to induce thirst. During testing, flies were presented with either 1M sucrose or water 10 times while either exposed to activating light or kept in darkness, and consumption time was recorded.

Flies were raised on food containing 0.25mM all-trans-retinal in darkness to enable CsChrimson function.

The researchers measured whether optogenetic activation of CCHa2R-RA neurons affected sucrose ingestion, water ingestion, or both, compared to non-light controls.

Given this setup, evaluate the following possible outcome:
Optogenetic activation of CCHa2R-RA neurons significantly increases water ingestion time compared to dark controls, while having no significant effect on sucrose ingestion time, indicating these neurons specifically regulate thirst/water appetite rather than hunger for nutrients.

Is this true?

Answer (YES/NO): NO